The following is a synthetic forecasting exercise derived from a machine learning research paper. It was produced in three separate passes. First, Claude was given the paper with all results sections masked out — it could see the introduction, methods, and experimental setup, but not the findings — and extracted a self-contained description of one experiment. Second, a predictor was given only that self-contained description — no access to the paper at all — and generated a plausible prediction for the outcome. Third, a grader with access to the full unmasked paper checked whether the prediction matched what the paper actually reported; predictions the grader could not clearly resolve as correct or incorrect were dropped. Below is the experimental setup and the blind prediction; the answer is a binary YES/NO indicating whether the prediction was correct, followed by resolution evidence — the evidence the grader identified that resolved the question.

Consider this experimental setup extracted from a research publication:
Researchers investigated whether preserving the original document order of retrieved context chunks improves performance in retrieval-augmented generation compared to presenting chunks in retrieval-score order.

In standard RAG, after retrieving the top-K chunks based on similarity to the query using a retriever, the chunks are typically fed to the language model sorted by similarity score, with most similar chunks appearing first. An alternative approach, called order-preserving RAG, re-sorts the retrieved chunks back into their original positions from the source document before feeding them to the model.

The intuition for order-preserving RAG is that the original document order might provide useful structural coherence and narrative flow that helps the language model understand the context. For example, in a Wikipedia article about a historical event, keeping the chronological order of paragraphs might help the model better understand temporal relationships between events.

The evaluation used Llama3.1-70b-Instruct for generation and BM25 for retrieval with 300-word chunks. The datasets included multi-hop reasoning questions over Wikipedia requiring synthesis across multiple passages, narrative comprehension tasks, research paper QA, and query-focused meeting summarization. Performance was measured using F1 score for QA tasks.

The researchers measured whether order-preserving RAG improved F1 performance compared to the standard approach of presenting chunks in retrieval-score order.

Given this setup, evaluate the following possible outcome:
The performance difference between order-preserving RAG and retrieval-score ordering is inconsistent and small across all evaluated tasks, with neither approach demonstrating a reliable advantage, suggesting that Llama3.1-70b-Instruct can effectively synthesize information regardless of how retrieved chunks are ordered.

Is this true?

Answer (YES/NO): YES